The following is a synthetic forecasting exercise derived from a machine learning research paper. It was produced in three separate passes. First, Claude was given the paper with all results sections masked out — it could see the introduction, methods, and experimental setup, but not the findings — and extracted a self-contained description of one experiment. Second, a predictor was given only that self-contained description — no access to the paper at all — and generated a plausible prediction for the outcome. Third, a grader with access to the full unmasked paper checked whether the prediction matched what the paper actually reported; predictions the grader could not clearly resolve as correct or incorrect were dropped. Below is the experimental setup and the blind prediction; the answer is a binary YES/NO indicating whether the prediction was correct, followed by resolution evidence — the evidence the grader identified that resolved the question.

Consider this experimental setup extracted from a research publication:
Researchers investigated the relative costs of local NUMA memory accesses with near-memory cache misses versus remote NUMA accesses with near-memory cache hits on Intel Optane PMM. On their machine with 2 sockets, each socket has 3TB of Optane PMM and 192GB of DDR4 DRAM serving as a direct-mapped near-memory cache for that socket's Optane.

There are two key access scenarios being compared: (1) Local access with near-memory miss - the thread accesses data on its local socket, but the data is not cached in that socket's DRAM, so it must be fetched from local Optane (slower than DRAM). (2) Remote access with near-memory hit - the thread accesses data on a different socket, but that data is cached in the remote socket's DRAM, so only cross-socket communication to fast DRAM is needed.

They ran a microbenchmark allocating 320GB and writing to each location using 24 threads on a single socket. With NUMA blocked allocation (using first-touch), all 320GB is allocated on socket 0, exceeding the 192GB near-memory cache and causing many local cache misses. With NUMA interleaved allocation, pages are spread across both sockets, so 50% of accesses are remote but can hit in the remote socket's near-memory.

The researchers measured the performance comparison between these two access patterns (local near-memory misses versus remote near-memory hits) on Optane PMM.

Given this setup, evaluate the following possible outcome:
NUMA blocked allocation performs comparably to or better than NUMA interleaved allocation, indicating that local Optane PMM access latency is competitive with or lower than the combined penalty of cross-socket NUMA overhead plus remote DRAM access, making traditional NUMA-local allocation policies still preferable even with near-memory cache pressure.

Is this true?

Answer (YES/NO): NO